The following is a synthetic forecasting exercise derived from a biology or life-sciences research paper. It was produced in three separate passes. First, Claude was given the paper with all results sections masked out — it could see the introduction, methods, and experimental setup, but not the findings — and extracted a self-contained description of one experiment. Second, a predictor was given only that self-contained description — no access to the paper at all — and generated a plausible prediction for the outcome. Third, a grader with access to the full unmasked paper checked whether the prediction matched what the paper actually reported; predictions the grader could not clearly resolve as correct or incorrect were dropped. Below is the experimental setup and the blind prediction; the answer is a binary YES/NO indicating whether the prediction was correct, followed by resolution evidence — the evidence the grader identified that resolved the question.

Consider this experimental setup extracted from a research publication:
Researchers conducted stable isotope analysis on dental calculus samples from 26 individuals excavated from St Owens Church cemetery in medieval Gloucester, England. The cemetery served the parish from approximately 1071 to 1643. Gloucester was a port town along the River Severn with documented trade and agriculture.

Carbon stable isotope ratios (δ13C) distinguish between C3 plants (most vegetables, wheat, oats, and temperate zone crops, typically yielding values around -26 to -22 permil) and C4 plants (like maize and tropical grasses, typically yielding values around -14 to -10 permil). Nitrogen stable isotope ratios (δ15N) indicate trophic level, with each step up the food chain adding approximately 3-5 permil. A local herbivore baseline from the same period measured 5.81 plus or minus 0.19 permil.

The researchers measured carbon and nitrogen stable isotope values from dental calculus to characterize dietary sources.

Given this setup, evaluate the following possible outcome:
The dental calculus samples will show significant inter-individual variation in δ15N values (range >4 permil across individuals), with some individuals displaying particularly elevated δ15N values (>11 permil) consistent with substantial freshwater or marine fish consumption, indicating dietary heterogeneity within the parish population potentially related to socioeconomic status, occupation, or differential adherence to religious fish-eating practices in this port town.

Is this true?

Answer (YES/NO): NO